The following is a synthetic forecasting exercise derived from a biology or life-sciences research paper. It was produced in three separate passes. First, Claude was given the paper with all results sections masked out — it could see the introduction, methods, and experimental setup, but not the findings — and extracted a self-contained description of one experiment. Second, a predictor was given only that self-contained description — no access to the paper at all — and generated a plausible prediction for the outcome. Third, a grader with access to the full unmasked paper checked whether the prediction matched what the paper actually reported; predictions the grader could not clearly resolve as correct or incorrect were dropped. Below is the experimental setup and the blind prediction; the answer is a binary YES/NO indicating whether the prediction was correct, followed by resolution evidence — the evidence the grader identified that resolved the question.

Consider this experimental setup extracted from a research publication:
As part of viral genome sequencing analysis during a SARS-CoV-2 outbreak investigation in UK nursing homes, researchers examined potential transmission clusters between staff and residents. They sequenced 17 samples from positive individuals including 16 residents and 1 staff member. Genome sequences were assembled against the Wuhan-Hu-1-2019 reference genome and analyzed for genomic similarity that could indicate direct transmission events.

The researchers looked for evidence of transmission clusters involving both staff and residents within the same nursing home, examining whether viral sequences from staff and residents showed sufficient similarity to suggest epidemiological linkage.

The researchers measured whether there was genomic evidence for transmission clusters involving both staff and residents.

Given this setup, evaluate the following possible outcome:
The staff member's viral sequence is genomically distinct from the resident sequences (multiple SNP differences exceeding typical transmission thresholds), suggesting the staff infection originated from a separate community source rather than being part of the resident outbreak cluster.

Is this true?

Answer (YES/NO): NO